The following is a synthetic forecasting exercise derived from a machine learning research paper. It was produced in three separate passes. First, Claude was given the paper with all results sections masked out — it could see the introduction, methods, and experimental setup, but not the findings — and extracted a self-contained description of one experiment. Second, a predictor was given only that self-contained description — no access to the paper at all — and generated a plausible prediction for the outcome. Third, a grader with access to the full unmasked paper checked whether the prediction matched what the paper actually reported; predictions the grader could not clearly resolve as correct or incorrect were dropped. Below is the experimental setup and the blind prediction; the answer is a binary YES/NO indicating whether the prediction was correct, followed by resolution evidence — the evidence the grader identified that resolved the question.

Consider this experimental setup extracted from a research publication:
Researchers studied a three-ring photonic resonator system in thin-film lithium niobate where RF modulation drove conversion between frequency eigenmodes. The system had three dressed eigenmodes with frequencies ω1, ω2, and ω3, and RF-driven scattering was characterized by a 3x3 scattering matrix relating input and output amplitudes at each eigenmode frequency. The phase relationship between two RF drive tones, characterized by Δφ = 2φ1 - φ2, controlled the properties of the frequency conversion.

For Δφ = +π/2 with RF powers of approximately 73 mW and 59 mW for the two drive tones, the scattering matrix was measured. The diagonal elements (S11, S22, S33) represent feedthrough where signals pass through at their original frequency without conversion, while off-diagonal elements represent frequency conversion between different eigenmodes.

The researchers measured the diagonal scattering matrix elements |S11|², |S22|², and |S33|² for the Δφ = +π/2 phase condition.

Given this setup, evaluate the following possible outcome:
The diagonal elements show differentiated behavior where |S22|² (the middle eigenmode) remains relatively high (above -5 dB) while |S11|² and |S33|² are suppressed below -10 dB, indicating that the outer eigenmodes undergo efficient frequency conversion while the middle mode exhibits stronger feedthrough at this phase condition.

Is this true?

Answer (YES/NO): NO